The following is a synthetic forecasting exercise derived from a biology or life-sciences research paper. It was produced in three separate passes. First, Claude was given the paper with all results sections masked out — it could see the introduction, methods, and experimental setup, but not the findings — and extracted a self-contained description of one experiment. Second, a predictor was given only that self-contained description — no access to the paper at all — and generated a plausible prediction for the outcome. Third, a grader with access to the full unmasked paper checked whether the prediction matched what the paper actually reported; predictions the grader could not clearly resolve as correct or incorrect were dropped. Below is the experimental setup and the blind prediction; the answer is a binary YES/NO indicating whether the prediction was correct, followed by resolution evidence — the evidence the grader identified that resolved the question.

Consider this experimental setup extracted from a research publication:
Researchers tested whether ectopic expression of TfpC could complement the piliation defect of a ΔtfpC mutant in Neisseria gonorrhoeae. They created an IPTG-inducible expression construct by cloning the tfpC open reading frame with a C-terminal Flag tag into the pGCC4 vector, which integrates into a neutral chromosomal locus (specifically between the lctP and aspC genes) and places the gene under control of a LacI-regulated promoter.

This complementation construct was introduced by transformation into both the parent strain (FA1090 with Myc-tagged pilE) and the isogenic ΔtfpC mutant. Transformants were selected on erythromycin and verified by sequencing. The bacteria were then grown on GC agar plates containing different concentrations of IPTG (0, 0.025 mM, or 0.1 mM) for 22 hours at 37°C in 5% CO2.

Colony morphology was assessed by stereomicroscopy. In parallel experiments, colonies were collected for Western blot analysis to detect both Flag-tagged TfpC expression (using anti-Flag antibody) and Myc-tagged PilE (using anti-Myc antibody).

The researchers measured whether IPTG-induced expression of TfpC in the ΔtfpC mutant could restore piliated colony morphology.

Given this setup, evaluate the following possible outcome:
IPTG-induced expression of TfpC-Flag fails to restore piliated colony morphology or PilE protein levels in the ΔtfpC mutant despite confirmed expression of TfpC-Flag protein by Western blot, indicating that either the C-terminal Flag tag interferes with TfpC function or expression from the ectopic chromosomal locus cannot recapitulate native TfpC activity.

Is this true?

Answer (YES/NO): NO